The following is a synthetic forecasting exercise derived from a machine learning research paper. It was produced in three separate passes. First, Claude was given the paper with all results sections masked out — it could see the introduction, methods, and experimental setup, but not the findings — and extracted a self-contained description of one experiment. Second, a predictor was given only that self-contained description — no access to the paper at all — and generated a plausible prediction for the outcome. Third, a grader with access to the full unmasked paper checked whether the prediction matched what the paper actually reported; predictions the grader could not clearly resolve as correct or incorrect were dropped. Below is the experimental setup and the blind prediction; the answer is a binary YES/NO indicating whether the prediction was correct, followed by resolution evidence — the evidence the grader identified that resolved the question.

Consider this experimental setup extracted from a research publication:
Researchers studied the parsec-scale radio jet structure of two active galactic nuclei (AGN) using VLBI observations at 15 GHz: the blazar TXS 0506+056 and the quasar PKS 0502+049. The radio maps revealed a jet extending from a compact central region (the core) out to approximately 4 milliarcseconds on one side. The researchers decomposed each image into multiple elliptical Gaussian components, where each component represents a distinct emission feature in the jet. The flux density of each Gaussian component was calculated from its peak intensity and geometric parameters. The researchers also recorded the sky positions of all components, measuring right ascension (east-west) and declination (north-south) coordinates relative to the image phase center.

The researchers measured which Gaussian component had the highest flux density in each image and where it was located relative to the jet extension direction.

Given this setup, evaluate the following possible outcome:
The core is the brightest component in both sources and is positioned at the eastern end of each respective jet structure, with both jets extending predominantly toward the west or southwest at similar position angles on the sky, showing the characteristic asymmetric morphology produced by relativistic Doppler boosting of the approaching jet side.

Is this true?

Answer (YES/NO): NO